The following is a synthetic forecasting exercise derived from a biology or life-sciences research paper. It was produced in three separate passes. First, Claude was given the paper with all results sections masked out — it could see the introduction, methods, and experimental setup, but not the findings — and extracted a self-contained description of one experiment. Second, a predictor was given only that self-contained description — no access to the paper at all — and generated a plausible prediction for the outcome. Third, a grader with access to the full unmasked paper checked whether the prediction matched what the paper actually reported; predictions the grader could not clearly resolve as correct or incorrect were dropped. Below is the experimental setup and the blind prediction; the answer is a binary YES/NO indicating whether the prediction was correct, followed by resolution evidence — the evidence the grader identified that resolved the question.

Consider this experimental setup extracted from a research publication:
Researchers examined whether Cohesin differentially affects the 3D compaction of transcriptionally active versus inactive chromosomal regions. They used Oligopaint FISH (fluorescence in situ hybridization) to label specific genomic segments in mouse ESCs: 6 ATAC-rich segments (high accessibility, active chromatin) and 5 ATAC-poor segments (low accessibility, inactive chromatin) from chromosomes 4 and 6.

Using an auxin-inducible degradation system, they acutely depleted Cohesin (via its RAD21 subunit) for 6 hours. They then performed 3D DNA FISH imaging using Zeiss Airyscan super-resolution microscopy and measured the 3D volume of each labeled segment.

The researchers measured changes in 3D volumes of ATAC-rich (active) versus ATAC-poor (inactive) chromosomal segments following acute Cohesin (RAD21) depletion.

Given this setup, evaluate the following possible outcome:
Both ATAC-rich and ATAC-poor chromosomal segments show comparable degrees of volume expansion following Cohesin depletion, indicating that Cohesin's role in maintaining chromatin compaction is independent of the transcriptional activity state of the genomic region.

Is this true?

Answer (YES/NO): NO